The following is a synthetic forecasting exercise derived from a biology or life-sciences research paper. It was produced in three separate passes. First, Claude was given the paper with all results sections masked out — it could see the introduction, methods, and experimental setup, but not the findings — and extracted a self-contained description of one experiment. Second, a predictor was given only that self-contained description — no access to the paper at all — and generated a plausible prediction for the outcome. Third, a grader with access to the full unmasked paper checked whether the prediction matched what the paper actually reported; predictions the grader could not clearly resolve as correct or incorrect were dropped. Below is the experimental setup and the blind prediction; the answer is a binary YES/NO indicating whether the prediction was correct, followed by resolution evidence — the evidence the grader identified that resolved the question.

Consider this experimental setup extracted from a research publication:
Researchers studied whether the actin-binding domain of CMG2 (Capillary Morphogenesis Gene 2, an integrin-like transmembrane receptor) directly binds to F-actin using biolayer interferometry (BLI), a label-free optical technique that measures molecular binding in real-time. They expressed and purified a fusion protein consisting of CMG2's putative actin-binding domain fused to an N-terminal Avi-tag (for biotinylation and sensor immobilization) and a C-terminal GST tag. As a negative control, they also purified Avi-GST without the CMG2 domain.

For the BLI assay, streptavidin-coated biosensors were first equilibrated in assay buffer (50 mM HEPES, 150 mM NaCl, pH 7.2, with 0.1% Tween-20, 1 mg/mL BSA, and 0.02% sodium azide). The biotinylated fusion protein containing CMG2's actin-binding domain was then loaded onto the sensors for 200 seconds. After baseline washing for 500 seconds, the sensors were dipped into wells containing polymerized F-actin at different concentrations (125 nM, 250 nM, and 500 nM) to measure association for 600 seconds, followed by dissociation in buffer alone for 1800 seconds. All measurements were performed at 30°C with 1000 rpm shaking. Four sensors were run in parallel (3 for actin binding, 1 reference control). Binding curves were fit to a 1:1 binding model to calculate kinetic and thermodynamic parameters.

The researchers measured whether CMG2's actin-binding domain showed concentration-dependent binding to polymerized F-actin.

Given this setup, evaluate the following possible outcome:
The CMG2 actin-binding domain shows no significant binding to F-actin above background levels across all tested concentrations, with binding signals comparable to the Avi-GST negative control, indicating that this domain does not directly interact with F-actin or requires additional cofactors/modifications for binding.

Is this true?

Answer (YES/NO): NO